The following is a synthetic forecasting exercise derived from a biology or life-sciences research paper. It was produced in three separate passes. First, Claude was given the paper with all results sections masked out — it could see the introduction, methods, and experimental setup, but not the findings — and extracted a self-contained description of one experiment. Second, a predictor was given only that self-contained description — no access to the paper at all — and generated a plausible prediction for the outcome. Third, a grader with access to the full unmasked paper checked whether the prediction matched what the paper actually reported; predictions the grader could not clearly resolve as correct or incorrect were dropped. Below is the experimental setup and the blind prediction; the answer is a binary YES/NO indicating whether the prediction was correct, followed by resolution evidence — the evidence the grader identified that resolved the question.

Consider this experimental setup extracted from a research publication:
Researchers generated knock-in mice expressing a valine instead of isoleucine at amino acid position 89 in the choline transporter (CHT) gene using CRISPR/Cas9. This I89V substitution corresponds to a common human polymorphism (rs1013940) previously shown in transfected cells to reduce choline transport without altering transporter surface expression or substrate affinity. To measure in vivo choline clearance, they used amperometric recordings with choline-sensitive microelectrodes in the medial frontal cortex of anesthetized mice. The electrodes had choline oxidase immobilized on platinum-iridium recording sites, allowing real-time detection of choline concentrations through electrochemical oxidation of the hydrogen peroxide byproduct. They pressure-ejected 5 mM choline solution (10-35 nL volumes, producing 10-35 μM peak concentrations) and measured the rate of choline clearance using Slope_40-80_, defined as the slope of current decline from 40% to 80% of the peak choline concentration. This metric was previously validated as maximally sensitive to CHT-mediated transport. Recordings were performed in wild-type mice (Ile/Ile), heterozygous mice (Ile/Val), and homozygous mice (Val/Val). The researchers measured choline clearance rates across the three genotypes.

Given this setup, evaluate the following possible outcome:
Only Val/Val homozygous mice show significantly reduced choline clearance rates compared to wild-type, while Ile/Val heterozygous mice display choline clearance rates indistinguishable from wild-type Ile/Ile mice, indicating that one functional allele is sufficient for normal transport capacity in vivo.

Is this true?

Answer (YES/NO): NO